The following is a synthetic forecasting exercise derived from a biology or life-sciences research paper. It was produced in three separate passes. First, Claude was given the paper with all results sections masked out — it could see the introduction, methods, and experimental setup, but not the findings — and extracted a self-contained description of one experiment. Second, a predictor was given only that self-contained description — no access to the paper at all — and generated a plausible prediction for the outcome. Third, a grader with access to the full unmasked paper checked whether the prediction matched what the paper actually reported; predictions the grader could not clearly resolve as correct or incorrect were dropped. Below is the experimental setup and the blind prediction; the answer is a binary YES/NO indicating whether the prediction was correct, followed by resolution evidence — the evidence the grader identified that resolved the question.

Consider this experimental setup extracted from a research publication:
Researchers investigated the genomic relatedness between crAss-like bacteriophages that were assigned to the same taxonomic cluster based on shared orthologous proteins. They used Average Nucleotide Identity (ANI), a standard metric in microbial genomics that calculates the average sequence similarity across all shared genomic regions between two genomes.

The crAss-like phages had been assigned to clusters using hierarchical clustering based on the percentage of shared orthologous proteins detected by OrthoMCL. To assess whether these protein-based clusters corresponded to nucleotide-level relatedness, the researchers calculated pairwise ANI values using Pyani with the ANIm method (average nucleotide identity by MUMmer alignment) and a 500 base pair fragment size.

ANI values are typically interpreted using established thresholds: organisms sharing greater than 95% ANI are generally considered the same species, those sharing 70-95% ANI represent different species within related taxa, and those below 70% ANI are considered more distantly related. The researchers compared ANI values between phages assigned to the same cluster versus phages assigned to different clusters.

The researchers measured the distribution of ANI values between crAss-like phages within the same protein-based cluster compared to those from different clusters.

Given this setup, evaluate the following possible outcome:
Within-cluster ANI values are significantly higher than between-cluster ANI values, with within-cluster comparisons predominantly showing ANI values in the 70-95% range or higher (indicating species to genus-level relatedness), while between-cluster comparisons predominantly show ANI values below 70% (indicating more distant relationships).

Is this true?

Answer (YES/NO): NO